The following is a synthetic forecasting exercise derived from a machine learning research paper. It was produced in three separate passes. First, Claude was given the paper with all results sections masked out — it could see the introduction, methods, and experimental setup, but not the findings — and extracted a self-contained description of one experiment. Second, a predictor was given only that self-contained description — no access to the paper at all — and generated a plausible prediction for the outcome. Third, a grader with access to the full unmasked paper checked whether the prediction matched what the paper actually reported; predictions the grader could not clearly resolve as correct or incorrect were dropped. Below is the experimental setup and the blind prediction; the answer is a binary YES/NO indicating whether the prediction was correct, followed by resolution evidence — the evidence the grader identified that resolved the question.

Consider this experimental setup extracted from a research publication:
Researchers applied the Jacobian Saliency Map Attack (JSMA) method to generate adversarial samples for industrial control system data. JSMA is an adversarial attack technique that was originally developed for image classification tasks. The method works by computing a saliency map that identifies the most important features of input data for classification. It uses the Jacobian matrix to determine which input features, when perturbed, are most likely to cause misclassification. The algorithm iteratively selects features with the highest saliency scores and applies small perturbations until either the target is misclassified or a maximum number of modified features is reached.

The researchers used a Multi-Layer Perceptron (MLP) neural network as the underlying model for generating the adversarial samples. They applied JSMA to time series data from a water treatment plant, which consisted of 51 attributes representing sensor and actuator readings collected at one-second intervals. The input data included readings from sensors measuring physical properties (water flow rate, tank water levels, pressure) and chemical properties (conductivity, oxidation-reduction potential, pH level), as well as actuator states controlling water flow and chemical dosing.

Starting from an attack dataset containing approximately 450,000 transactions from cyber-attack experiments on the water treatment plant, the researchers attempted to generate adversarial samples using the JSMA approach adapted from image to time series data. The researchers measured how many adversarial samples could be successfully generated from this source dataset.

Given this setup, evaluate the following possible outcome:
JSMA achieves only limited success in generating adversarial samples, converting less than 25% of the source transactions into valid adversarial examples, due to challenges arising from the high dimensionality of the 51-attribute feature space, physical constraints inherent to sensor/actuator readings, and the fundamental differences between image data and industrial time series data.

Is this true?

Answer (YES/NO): NO